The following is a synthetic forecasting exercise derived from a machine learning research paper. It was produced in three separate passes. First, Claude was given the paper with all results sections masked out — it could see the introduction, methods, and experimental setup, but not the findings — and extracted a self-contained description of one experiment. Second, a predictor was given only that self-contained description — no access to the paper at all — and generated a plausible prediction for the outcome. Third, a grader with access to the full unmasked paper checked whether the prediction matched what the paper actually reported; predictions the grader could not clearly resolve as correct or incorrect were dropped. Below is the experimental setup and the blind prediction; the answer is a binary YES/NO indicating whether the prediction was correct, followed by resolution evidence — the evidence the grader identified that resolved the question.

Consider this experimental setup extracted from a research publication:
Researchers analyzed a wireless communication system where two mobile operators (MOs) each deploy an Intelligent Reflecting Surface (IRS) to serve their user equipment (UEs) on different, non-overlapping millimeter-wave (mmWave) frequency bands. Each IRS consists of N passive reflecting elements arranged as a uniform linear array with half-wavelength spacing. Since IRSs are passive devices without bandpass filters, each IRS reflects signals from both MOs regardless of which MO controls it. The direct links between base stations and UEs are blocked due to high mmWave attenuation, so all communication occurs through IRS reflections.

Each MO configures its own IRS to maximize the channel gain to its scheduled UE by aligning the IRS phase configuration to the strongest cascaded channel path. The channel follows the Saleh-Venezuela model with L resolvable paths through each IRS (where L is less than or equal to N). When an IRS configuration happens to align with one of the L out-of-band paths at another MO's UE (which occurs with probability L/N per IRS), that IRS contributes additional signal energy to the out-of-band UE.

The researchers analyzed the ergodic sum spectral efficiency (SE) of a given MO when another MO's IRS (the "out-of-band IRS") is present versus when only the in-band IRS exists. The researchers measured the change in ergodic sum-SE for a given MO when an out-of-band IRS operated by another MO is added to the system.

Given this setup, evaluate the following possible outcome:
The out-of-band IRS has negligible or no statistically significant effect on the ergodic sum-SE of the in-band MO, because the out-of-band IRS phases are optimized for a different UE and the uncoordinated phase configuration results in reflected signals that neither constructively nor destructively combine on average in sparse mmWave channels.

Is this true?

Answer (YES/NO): NO